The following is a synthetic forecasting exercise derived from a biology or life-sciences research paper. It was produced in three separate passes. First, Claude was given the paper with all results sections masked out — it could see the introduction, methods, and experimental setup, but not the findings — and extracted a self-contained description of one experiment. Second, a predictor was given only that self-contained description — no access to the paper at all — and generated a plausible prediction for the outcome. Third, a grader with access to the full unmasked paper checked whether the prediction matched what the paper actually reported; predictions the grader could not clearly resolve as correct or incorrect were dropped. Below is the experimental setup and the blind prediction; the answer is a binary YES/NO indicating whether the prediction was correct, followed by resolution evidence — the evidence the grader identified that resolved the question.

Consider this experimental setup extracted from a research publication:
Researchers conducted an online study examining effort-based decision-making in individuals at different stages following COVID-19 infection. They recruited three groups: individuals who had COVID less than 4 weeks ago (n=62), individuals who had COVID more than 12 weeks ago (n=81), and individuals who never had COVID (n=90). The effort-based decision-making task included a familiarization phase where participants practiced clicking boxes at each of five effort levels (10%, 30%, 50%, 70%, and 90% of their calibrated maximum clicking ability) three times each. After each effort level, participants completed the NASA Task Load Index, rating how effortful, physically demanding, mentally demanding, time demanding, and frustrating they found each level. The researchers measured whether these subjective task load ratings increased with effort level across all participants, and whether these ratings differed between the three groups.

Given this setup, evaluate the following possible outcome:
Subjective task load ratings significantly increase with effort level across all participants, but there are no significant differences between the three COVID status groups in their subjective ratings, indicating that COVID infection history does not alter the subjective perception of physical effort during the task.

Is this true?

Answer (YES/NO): YES